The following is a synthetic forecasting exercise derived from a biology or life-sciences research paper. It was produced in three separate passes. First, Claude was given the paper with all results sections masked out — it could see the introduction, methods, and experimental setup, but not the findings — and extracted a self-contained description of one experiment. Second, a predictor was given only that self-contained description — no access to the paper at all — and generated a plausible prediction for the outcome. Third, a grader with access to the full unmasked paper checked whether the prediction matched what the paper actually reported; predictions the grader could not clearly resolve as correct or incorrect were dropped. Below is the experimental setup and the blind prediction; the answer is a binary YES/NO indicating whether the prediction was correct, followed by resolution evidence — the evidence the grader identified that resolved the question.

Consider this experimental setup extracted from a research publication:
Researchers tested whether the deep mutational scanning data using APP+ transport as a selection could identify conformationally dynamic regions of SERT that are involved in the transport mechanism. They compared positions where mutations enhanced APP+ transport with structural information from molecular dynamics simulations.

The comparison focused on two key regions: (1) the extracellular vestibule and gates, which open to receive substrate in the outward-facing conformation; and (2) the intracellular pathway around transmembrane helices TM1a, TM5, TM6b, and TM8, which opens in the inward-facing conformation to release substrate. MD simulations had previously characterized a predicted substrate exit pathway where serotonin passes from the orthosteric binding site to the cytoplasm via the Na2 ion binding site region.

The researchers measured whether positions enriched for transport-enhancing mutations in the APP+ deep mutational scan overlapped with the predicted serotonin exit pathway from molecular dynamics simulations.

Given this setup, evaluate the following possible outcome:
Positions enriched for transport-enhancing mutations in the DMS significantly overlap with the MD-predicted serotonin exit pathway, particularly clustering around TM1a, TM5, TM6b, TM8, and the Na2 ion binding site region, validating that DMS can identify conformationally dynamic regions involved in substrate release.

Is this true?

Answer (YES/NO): YES